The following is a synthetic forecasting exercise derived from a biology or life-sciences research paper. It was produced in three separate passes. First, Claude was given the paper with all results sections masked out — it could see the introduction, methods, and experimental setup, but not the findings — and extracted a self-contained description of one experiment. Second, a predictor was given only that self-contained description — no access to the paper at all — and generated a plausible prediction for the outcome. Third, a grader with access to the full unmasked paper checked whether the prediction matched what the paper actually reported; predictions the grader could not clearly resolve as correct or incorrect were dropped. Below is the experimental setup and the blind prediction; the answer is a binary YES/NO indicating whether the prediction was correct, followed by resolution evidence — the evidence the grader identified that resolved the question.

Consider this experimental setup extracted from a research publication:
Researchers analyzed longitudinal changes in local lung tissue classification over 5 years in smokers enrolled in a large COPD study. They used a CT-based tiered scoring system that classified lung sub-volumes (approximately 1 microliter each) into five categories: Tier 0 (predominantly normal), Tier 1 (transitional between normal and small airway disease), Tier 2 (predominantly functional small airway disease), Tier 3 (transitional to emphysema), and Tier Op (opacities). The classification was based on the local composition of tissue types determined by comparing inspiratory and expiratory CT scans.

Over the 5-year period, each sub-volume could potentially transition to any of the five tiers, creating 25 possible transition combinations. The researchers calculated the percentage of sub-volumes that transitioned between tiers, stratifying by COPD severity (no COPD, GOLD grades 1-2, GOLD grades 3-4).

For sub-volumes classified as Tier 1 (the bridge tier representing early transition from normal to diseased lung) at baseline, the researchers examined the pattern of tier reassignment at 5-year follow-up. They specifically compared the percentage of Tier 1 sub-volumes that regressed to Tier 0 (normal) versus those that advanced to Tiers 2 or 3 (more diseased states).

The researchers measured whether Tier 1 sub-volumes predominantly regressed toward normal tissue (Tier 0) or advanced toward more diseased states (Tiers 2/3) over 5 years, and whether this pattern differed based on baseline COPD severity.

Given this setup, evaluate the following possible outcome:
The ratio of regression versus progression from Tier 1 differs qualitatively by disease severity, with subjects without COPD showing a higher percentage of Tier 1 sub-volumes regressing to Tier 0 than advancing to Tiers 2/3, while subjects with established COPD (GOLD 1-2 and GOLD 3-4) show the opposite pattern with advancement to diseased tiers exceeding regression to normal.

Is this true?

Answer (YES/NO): YES